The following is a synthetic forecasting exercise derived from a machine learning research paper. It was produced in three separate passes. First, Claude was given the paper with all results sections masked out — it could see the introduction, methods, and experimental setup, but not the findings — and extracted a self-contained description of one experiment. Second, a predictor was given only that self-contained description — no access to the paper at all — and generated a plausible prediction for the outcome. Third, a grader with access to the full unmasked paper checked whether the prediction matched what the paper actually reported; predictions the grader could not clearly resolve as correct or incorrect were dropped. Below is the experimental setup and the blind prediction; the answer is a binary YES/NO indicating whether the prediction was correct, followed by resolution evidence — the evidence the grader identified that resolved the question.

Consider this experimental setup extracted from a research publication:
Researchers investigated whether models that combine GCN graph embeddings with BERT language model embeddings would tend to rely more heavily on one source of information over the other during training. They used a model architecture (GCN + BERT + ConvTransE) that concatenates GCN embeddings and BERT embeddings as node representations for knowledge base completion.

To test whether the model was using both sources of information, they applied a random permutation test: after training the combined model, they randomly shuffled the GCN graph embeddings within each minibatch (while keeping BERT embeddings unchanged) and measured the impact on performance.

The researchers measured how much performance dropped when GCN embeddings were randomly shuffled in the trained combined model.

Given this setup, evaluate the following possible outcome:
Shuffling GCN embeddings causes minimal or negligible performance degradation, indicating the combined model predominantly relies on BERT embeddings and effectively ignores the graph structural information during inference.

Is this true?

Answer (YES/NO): NO